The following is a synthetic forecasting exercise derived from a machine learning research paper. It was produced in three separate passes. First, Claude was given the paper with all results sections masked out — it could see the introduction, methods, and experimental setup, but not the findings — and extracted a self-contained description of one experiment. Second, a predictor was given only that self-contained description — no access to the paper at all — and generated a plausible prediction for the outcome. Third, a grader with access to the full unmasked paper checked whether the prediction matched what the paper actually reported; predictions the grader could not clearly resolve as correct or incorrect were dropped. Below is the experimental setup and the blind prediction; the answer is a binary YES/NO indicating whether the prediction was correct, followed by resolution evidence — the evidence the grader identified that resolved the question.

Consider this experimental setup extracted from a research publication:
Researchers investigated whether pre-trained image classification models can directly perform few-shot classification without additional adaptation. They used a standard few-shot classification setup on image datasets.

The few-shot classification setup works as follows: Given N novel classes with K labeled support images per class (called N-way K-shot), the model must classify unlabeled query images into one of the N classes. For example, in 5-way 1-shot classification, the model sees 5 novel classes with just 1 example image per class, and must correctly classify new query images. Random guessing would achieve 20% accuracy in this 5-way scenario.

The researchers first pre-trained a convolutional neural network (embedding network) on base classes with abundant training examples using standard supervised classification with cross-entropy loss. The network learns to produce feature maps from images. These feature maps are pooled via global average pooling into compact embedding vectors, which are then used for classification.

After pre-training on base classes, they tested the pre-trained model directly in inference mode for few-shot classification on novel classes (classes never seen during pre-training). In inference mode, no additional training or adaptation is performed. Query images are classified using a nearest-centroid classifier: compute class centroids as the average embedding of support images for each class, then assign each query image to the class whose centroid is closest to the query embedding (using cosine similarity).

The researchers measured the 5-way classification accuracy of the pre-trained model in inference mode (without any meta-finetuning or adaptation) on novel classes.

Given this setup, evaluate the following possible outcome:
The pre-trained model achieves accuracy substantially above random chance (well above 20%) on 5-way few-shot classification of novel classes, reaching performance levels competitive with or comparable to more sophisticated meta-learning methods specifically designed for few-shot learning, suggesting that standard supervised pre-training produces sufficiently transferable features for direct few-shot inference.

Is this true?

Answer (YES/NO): NO